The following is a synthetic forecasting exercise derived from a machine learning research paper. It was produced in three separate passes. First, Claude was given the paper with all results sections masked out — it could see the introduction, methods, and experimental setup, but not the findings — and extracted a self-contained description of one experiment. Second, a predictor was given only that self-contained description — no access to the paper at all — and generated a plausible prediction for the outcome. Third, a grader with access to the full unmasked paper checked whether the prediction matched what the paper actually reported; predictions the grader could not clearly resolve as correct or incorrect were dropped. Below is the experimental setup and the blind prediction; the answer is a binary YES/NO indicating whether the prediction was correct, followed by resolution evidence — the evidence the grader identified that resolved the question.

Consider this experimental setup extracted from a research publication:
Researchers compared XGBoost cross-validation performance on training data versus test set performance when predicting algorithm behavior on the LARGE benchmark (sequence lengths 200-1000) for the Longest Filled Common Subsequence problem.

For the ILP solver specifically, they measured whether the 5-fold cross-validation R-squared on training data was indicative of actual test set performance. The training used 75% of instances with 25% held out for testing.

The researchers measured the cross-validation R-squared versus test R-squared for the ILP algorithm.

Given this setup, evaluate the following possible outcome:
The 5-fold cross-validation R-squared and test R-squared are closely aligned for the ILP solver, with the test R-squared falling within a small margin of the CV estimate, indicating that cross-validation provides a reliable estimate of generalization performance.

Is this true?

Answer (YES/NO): NO